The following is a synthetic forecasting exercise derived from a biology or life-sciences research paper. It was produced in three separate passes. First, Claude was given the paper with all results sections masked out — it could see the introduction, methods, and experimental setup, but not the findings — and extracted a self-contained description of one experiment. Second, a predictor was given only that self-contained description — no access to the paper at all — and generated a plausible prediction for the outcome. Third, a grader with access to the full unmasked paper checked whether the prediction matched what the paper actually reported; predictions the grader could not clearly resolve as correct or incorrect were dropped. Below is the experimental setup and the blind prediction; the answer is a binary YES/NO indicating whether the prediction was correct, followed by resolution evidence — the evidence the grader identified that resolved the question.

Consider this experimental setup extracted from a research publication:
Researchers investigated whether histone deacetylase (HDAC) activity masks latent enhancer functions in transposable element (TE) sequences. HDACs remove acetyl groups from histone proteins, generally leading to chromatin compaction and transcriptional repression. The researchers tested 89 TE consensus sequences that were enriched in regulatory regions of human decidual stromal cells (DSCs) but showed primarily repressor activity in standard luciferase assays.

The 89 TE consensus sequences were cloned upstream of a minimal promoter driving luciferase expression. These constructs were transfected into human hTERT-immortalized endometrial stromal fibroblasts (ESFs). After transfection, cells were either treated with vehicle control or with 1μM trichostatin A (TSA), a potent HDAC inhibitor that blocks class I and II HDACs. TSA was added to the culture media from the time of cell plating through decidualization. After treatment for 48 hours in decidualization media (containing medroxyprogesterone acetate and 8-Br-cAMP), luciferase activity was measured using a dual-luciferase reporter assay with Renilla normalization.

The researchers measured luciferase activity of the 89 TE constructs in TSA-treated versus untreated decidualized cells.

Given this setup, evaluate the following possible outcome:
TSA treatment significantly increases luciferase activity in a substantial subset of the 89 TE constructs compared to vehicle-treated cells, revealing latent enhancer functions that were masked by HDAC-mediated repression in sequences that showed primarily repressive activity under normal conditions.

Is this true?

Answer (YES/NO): YES